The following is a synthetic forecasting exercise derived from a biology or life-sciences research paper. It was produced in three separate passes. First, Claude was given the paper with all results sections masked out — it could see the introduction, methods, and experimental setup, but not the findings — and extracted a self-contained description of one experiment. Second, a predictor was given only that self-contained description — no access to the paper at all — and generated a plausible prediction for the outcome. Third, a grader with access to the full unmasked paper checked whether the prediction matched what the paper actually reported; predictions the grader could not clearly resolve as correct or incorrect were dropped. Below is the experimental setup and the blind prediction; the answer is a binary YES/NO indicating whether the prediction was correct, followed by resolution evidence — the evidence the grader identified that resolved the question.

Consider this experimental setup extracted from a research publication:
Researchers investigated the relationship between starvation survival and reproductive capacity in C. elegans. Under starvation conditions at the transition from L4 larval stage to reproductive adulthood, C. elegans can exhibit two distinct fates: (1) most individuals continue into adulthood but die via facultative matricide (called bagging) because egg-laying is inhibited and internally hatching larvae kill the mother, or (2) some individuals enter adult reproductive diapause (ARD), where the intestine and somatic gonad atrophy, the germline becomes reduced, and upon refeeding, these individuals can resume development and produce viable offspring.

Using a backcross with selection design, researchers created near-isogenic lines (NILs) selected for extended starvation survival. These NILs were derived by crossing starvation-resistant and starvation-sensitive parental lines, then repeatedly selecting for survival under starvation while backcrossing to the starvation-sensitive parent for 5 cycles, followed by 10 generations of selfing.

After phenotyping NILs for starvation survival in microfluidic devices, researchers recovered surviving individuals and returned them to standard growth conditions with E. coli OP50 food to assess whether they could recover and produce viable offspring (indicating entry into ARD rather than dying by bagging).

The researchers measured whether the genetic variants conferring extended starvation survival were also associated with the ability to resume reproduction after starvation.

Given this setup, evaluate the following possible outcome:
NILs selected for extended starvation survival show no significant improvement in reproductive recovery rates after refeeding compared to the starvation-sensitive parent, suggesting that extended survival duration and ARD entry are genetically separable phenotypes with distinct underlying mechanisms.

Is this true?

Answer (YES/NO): NO